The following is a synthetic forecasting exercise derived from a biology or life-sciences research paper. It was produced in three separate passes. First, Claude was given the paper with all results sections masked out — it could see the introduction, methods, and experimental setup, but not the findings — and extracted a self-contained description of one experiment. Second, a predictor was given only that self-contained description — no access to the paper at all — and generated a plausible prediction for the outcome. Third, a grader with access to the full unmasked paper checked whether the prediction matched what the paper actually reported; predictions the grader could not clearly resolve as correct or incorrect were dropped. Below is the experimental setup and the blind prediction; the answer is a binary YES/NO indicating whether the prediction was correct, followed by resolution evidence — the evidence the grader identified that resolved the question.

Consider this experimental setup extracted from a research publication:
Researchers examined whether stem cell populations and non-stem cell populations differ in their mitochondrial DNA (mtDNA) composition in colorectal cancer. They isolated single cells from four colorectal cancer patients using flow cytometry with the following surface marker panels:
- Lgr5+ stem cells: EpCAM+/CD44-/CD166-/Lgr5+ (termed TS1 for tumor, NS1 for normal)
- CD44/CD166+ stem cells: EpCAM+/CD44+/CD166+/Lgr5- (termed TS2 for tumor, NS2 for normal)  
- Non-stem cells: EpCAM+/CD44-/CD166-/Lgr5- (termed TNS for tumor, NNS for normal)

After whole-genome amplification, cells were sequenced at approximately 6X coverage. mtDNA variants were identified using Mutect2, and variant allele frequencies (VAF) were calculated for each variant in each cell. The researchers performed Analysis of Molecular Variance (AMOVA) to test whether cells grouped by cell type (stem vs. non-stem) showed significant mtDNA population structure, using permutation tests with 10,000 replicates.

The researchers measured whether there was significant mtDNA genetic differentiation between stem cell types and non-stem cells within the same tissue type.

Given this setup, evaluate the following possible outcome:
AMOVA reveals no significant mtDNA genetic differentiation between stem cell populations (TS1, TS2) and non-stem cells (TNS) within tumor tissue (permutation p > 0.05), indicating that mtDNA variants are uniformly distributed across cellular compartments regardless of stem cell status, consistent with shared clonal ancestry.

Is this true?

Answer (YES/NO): NO